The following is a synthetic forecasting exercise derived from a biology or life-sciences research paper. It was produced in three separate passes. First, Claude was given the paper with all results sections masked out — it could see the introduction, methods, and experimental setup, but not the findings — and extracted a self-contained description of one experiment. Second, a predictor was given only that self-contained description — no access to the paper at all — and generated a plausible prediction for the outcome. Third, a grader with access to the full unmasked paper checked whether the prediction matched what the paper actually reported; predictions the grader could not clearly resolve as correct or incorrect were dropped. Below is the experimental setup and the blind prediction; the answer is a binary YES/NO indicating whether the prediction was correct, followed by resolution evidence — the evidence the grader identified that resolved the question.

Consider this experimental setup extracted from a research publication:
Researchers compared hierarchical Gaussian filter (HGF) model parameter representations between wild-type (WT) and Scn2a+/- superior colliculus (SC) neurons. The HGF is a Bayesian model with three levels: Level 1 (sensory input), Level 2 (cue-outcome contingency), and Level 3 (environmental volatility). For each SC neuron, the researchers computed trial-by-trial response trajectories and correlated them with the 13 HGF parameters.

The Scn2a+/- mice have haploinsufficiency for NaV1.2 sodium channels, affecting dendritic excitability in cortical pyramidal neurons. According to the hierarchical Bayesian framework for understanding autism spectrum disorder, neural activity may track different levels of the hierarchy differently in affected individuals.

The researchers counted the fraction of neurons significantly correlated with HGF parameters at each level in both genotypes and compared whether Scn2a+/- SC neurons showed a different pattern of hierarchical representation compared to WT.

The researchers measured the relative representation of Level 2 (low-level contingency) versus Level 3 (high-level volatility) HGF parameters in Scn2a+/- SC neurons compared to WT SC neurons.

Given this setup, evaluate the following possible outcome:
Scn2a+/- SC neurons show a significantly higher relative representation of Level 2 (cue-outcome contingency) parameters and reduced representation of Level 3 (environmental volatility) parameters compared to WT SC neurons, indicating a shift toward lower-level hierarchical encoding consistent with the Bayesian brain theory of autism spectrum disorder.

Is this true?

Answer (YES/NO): NO